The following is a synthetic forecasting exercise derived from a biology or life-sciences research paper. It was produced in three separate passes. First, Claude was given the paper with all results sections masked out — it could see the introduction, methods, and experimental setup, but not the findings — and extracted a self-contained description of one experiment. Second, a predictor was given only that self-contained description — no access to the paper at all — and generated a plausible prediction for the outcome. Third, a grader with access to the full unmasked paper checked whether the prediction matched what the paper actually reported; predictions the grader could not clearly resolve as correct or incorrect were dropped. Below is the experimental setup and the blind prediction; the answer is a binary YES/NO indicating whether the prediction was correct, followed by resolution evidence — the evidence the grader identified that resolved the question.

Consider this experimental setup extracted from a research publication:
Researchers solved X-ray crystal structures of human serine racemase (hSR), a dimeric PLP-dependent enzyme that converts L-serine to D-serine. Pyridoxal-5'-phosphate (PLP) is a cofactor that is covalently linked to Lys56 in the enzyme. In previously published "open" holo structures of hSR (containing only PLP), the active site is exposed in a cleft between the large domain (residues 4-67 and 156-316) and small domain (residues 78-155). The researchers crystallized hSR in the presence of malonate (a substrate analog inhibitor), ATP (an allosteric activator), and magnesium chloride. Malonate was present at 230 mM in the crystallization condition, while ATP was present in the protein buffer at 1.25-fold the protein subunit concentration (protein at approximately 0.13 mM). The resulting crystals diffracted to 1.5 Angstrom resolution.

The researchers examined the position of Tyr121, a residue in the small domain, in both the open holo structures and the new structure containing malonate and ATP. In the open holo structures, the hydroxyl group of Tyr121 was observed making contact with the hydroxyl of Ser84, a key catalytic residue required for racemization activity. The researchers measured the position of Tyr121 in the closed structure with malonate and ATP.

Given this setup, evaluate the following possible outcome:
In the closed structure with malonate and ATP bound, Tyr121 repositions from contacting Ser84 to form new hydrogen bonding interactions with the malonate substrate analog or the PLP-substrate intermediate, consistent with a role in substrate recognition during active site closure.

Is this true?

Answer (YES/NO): NO